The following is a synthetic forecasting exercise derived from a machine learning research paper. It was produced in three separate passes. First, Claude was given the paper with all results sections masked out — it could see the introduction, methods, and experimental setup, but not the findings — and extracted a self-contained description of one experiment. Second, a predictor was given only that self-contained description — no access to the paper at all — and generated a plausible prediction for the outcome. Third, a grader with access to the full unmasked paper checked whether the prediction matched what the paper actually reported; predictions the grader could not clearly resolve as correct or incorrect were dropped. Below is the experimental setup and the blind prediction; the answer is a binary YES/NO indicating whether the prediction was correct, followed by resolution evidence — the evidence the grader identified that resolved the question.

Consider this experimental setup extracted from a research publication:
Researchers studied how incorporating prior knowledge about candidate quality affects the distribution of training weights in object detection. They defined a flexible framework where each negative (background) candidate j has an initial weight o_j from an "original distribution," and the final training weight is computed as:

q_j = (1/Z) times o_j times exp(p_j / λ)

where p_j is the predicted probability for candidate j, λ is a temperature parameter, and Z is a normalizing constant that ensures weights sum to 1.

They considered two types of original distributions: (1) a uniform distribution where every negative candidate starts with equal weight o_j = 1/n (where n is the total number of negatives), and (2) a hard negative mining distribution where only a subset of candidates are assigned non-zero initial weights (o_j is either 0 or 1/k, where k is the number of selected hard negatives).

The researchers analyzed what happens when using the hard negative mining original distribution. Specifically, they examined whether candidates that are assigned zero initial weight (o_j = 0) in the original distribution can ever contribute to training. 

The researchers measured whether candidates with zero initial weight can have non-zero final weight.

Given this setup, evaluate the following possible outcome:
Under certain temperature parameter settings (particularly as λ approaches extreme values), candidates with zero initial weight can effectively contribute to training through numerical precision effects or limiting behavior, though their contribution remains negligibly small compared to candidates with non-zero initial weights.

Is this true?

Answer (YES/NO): NO